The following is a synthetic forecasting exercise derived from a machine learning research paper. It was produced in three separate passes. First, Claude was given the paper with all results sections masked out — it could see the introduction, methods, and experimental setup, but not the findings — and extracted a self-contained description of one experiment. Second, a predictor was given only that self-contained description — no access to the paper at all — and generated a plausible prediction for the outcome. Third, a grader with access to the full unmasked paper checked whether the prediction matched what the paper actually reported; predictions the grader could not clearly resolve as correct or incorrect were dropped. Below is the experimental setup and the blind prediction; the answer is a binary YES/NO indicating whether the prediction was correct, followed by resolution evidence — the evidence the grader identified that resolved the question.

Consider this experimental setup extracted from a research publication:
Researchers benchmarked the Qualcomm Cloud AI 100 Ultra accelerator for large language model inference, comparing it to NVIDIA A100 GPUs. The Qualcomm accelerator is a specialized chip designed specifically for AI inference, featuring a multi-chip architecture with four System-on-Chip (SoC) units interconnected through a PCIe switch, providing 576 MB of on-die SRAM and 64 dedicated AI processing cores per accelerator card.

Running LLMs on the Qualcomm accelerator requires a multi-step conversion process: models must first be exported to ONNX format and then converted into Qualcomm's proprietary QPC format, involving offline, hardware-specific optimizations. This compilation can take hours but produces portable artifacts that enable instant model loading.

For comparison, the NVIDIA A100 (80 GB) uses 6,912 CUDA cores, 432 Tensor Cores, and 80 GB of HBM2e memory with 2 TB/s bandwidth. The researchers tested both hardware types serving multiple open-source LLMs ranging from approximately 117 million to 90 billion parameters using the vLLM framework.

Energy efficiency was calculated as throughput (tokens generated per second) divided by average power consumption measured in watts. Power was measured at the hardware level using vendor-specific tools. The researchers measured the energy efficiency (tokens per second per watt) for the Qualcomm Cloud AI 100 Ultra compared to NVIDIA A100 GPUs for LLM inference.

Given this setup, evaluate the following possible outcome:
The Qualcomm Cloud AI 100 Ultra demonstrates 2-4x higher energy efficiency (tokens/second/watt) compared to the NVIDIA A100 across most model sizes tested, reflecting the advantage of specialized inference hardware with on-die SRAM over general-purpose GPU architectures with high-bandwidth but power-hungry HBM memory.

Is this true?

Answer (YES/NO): NO